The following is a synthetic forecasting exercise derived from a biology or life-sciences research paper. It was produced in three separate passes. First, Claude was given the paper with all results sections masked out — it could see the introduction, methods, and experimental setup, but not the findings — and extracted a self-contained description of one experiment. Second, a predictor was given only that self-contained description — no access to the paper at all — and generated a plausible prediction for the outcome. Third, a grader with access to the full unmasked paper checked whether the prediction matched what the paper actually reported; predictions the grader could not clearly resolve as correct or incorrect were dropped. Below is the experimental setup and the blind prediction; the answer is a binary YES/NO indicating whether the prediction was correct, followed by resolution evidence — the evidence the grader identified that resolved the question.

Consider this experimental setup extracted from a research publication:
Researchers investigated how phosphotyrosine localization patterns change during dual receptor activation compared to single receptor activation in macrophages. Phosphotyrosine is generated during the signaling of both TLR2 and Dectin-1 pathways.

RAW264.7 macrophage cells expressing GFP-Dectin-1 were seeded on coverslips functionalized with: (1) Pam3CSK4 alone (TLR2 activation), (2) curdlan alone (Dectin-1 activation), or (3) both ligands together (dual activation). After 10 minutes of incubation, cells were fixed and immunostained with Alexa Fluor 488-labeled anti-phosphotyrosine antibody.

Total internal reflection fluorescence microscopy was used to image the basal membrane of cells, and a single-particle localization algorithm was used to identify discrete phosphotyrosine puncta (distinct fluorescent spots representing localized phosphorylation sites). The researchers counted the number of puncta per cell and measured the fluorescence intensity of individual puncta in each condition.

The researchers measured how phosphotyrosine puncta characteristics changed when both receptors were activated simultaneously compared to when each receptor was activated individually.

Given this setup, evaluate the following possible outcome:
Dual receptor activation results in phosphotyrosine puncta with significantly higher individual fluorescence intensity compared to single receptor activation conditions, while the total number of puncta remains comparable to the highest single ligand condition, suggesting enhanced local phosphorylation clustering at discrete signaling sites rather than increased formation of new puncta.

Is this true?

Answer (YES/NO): YES